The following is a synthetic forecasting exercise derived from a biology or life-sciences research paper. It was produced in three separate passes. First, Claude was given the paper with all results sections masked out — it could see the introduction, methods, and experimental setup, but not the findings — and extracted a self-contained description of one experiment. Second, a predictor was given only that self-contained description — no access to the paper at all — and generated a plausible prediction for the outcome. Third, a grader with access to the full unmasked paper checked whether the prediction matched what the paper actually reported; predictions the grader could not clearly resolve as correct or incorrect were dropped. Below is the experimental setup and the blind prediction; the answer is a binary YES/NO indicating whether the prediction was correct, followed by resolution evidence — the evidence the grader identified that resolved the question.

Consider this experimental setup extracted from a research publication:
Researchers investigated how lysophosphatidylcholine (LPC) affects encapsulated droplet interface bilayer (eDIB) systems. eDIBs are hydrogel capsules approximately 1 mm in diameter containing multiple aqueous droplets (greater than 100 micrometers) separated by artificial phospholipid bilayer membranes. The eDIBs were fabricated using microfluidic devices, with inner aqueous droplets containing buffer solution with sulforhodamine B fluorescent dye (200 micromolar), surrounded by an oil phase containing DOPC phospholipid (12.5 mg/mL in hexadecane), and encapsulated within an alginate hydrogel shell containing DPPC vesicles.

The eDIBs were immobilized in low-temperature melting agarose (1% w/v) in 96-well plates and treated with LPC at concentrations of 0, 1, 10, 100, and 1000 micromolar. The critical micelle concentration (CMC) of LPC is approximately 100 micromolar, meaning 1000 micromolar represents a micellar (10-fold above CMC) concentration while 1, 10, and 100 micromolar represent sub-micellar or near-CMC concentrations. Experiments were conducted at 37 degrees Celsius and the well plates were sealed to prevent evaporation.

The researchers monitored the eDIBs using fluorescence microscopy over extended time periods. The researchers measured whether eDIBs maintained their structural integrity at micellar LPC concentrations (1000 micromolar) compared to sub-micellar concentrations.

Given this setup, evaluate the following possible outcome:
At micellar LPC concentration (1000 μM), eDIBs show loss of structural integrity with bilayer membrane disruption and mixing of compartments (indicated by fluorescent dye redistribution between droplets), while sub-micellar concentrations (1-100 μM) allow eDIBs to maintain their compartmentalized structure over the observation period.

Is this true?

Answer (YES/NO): NO